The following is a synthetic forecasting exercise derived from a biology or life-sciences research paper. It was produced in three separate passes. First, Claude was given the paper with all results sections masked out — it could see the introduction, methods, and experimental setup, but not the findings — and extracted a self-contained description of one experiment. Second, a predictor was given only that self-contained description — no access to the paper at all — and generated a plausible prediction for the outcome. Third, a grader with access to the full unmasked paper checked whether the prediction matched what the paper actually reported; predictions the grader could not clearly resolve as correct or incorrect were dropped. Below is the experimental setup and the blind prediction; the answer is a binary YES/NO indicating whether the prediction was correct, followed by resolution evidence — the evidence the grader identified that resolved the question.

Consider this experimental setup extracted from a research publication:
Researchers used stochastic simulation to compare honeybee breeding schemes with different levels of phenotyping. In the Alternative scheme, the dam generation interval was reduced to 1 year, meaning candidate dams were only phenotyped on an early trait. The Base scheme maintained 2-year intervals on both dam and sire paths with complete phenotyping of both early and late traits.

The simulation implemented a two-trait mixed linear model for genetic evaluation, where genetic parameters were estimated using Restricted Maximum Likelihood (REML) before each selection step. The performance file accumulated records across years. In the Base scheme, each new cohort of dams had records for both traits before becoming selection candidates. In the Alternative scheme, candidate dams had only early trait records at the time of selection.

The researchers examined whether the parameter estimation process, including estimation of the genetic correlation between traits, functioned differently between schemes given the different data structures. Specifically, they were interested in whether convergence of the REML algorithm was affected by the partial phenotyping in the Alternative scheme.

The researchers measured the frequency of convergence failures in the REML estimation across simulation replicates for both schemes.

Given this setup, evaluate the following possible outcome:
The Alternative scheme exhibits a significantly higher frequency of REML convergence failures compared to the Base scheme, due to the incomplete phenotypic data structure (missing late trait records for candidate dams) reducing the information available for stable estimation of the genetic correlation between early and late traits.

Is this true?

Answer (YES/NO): NO